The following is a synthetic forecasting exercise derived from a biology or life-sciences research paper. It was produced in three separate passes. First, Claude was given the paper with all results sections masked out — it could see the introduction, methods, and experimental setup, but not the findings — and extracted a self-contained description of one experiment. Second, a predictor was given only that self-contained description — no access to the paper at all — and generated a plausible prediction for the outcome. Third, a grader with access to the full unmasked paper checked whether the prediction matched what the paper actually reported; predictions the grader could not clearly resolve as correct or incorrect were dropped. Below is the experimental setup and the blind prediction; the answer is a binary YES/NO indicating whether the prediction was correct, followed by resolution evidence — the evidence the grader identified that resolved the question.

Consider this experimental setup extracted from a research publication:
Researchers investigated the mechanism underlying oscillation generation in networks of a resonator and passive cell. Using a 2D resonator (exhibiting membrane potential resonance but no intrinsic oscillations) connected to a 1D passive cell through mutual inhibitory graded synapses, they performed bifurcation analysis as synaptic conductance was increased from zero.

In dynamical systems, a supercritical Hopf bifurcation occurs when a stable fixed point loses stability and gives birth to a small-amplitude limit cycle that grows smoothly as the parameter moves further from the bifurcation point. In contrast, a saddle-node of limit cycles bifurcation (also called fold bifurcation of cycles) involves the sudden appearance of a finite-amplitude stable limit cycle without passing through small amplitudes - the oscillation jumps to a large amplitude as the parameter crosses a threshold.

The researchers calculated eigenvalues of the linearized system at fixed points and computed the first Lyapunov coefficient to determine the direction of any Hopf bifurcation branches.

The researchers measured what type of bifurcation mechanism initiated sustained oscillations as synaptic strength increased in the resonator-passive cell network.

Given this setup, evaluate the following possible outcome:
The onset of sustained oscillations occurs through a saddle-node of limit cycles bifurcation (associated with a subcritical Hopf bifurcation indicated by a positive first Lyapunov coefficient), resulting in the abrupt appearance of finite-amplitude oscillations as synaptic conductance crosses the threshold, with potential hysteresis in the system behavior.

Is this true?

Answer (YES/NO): NO